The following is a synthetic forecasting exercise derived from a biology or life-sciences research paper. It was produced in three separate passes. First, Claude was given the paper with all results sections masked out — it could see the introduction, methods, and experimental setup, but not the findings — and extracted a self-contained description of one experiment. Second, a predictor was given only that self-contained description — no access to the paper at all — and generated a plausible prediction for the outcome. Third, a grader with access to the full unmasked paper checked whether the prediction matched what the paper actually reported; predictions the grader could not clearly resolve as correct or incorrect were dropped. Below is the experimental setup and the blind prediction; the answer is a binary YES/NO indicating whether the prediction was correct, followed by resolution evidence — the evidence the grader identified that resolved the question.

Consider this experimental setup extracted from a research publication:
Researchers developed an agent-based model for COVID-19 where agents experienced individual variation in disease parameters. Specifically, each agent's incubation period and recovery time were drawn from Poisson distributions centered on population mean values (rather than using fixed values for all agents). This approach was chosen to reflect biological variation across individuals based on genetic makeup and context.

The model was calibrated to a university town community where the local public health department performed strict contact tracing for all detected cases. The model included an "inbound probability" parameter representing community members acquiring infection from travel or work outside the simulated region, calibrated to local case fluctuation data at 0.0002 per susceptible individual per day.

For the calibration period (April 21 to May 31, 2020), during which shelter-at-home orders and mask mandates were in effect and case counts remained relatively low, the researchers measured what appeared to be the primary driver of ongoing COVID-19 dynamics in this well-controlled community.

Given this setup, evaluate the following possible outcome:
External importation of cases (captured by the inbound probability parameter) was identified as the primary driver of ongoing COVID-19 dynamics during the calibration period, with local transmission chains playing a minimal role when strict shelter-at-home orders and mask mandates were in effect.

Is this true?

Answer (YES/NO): YES